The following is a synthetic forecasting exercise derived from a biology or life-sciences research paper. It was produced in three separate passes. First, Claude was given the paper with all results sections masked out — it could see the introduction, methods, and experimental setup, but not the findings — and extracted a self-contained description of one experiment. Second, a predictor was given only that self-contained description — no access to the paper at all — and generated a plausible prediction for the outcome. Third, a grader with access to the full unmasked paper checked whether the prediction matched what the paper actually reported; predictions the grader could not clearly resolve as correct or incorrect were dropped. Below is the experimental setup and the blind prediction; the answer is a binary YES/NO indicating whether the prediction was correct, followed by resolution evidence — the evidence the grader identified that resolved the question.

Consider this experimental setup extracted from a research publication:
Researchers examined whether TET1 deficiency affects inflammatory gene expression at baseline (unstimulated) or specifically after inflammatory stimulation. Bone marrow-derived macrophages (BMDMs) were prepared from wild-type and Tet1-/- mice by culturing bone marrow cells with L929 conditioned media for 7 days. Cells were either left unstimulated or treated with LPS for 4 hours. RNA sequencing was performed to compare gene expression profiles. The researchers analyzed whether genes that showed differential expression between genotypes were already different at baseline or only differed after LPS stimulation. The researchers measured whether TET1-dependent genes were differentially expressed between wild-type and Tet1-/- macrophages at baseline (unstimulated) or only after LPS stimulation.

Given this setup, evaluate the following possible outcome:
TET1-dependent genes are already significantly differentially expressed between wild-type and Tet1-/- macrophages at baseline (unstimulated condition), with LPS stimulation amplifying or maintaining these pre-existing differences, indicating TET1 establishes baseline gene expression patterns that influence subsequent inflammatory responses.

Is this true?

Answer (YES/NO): NO